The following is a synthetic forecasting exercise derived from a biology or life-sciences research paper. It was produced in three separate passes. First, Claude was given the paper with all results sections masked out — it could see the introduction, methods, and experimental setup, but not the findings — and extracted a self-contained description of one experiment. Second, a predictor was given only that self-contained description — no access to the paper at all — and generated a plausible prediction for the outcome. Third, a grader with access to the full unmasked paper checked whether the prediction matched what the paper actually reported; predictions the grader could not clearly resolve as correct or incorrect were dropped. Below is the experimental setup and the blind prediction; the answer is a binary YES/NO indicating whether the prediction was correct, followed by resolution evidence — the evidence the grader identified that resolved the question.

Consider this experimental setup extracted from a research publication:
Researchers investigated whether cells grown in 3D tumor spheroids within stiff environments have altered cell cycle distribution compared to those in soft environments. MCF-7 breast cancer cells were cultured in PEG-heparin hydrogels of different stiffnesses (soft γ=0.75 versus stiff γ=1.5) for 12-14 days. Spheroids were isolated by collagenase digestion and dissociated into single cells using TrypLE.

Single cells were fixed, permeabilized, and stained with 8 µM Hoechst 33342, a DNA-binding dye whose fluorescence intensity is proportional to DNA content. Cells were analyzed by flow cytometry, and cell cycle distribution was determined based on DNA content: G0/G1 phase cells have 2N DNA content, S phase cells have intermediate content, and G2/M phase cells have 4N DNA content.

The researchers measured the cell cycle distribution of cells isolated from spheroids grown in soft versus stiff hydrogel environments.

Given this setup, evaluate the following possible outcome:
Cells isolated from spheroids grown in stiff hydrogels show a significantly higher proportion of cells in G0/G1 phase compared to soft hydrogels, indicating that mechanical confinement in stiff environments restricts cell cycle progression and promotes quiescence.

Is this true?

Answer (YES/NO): YES